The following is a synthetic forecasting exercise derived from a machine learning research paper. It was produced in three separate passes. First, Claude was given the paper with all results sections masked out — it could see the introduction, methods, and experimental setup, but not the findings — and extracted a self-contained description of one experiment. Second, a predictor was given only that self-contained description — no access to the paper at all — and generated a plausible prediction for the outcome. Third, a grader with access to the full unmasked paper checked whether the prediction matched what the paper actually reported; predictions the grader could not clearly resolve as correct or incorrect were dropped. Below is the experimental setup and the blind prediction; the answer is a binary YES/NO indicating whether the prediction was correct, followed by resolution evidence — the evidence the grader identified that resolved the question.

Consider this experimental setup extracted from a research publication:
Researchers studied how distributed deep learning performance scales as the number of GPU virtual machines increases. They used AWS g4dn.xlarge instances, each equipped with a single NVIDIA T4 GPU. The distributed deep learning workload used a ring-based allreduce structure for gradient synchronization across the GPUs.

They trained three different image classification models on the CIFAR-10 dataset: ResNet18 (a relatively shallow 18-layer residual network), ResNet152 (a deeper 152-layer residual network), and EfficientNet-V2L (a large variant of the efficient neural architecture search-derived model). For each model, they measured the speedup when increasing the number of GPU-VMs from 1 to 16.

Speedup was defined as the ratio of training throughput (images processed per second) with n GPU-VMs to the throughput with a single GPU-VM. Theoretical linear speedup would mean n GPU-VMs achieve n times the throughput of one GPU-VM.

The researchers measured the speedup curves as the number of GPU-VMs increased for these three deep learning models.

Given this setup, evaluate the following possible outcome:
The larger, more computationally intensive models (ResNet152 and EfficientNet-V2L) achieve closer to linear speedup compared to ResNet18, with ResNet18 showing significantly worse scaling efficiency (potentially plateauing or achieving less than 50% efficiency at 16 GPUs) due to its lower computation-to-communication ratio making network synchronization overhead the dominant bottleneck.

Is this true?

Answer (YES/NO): YES